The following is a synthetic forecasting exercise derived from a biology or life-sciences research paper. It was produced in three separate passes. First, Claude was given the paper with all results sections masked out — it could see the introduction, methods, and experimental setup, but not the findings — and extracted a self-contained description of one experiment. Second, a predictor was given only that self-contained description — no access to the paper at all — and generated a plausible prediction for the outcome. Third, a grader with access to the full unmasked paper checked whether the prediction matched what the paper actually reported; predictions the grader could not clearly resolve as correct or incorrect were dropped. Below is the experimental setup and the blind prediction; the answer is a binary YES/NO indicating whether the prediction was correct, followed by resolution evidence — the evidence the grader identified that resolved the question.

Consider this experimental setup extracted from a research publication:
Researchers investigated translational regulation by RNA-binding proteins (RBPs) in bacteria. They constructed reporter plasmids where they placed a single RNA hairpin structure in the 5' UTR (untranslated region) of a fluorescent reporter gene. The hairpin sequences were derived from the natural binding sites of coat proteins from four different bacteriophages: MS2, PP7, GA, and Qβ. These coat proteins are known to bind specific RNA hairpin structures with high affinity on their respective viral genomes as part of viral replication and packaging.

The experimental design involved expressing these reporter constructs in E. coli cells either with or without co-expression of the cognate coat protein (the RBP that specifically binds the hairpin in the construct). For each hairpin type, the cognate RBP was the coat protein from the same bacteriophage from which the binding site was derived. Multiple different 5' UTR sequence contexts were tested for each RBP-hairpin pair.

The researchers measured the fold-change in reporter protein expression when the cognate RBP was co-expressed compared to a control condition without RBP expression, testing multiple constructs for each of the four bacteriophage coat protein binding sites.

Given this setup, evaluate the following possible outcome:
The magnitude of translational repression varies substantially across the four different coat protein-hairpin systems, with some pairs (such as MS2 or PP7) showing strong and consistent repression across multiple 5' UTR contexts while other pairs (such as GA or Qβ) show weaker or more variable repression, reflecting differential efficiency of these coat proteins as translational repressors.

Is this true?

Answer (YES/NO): NO